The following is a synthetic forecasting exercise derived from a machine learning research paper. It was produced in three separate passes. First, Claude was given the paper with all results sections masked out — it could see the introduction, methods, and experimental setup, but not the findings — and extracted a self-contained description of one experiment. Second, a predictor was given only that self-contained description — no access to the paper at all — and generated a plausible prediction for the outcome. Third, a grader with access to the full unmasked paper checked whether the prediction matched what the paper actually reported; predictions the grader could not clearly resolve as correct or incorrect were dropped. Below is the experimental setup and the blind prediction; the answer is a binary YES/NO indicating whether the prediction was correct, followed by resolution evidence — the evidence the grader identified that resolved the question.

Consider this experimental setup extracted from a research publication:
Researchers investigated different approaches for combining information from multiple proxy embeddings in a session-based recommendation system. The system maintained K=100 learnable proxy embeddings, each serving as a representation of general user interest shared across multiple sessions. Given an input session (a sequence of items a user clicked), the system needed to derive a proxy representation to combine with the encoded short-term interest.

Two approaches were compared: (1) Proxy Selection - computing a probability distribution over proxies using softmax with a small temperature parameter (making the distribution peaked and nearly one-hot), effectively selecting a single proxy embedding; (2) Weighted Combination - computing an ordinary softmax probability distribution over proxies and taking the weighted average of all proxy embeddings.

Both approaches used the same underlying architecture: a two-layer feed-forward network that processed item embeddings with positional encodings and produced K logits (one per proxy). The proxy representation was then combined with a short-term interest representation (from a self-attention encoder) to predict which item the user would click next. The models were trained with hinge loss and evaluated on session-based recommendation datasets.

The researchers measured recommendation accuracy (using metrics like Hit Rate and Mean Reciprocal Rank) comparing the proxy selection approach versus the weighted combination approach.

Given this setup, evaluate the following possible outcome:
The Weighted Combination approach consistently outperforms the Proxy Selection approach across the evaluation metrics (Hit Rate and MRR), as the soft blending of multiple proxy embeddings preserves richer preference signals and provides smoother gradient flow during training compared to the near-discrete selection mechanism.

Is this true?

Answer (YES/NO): NO